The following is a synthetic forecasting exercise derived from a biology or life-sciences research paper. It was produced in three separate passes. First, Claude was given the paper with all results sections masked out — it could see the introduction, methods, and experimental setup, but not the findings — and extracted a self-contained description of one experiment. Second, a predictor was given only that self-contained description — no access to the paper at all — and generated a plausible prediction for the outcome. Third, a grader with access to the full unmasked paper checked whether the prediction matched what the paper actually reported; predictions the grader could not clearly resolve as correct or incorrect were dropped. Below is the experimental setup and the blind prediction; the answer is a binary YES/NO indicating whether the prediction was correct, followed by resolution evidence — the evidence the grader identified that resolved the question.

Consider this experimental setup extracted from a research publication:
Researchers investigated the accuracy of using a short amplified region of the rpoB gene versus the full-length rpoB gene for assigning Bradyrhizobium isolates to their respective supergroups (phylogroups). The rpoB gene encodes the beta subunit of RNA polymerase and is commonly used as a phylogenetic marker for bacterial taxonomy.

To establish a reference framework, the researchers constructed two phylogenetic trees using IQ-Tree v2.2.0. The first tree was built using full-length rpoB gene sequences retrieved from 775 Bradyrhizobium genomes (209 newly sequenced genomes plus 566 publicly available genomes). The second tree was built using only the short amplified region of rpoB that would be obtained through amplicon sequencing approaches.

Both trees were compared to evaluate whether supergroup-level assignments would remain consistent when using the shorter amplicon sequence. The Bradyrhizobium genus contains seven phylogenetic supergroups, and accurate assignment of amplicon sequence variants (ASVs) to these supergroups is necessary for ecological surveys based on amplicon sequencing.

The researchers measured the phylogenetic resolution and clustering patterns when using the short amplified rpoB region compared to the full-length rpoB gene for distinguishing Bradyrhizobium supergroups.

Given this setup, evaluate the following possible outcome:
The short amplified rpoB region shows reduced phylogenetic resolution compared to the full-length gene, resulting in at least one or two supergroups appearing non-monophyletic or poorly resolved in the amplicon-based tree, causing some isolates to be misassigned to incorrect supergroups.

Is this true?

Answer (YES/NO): NO